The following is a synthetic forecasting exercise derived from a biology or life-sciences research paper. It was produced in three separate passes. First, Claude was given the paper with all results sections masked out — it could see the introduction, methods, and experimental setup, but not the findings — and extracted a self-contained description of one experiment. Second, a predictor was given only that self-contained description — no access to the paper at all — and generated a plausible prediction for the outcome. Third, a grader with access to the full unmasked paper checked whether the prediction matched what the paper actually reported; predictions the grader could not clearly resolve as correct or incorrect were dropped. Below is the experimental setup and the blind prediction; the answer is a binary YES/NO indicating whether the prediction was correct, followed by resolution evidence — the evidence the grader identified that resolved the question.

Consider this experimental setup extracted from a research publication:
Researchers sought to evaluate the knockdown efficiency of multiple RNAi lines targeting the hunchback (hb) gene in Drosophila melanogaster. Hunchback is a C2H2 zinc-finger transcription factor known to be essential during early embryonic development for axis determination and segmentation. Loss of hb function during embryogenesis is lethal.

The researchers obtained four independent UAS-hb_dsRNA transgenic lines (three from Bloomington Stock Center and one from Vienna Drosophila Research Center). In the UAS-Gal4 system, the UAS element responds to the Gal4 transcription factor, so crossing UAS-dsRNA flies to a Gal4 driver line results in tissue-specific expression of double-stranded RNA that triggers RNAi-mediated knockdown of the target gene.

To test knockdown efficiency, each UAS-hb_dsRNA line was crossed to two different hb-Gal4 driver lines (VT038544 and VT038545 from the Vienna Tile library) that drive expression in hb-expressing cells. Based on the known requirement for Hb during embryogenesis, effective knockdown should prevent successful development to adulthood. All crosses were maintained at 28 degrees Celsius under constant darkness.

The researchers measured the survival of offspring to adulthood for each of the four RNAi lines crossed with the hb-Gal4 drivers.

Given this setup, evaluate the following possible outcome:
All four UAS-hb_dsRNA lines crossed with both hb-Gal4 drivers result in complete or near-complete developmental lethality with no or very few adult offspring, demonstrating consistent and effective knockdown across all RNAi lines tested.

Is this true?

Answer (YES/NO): NO